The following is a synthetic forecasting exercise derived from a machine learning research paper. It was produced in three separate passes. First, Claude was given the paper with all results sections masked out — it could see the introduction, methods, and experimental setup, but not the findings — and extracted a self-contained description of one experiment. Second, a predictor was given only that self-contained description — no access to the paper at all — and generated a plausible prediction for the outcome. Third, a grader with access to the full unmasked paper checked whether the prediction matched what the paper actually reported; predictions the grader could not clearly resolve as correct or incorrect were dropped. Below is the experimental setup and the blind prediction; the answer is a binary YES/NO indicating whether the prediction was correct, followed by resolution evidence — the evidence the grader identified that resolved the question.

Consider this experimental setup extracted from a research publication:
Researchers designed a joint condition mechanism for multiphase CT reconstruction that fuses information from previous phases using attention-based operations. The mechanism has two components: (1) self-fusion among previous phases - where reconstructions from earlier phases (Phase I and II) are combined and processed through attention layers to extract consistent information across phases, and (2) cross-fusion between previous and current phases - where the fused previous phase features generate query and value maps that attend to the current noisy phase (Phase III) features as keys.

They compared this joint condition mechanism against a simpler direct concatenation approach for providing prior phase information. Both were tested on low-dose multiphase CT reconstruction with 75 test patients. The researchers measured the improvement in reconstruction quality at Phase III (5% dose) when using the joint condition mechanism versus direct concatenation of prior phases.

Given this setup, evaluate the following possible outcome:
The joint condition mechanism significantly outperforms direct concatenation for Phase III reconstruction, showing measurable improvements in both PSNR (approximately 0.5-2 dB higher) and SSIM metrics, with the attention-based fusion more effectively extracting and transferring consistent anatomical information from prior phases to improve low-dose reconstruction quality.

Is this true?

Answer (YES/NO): YES